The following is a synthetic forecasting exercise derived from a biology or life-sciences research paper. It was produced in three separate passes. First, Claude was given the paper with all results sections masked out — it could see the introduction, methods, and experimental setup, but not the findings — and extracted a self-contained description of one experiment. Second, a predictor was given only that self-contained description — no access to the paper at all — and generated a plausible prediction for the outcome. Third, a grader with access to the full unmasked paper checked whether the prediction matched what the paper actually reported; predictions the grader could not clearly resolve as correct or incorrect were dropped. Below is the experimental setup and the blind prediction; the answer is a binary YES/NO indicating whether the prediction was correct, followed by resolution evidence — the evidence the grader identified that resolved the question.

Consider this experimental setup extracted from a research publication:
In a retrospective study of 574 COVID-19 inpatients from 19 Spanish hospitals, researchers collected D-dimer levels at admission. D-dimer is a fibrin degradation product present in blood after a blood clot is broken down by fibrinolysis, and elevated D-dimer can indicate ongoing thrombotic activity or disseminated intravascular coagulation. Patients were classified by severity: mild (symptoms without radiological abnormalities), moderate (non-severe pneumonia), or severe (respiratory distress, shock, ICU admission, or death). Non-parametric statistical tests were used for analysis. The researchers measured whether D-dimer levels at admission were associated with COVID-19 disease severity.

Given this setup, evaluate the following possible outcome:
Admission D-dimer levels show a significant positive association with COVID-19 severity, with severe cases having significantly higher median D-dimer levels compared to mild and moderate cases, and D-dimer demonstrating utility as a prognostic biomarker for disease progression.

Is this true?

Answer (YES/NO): YES